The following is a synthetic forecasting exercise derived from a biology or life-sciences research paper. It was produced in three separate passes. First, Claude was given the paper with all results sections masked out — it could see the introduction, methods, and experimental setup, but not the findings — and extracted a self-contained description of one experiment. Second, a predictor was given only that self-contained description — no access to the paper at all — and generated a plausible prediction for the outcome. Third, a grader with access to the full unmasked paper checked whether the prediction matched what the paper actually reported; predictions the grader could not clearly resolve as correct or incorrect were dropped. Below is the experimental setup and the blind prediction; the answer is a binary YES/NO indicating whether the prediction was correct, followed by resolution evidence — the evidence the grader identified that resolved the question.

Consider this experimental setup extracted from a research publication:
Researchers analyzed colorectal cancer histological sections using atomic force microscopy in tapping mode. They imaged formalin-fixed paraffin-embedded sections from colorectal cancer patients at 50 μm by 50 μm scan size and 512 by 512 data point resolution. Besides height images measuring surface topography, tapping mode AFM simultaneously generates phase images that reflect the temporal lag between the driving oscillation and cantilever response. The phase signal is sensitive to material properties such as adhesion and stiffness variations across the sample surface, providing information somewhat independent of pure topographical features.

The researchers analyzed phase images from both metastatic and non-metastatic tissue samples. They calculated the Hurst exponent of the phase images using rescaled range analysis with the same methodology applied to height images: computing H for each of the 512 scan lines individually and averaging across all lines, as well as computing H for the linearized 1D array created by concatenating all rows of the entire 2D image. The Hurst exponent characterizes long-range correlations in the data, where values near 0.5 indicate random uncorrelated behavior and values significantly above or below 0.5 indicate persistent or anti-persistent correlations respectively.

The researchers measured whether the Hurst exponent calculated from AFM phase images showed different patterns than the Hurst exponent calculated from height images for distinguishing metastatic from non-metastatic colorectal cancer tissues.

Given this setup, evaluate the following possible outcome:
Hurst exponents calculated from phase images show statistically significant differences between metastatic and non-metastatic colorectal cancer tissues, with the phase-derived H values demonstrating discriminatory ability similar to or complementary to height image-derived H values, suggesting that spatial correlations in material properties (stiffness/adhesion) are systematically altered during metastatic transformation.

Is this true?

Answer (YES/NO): NO